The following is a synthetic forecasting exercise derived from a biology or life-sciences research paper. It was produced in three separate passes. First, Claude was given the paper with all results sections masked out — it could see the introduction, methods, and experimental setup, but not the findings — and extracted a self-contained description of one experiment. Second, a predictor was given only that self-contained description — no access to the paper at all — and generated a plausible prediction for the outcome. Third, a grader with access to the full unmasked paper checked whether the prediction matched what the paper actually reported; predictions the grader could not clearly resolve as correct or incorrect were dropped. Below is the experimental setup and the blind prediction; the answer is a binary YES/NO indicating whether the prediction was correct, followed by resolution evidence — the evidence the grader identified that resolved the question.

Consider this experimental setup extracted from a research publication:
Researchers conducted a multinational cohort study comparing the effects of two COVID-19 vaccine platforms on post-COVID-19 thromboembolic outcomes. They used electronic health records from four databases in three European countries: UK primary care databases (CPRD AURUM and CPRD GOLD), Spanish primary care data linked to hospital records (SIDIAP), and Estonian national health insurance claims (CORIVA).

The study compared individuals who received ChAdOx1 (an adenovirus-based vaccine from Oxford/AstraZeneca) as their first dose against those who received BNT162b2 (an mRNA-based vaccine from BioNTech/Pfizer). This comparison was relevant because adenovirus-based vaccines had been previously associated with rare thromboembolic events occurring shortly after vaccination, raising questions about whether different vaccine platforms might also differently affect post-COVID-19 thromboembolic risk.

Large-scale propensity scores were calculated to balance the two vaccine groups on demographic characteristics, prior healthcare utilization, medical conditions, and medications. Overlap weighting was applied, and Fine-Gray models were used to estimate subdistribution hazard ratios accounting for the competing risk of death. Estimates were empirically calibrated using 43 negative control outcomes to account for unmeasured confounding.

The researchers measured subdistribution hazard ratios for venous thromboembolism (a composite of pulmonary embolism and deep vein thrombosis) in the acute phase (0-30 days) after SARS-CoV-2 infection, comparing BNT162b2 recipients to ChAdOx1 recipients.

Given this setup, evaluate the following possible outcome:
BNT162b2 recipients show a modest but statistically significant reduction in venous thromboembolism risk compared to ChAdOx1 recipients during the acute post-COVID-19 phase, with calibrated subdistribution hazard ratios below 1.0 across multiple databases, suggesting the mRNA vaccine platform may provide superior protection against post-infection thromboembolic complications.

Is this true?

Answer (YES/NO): YES